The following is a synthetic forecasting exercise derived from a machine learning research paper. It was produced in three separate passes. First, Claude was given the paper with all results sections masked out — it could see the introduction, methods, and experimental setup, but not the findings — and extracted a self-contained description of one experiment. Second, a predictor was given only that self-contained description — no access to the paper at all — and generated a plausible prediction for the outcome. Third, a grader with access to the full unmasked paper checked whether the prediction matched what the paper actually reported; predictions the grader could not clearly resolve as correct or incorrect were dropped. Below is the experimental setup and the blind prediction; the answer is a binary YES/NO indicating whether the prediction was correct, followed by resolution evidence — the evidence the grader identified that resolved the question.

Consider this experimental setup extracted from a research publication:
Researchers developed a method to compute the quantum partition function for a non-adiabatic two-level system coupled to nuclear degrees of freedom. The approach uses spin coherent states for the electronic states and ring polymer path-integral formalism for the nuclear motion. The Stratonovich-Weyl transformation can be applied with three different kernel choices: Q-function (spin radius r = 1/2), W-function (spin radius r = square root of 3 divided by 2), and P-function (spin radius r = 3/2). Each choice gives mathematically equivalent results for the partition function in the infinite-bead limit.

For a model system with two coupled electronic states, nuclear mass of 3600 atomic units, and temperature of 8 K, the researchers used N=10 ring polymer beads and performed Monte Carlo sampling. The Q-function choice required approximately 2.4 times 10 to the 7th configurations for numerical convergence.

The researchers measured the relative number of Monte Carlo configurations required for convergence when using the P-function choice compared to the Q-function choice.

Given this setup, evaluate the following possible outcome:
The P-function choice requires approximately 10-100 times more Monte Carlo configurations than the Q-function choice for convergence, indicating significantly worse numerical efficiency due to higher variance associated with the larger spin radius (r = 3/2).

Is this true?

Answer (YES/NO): NO